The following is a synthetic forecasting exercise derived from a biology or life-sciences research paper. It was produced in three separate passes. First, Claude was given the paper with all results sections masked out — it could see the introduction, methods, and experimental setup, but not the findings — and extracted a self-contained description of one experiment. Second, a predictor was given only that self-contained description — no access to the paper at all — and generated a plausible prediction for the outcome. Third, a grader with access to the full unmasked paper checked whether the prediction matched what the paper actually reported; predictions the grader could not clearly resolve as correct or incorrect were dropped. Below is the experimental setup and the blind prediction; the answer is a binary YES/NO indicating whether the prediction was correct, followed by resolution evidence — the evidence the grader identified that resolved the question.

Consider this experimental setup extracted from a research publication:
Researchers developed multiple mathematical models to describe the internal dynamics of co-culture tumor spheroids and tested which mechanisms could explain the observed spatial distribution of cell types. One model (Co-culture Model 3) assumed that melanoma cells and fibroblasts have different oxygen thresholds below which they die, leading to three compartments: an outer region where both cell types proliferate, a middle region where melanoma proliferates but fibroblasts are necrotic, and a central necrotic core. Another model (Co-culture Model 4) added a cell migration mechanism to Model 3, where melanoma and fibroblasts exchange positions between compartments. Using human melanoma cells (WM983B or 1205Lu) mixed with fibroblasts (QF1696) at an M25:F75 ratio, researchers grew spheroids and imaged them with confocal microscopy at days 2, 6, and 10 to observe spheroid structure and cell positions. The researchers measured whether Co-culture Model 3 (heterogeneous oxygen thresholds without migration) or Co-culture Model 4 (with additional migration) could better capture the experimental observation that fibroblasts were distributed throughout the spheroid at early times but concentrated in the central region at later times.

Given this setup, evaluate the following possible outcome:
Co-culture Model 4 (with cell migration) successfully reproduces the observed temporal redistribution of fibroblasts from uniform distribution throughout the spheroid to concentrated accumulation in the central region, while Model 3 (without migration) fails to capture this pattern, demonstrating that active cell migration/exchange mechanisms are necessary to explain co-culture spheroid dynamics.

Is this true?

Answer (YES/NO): YES